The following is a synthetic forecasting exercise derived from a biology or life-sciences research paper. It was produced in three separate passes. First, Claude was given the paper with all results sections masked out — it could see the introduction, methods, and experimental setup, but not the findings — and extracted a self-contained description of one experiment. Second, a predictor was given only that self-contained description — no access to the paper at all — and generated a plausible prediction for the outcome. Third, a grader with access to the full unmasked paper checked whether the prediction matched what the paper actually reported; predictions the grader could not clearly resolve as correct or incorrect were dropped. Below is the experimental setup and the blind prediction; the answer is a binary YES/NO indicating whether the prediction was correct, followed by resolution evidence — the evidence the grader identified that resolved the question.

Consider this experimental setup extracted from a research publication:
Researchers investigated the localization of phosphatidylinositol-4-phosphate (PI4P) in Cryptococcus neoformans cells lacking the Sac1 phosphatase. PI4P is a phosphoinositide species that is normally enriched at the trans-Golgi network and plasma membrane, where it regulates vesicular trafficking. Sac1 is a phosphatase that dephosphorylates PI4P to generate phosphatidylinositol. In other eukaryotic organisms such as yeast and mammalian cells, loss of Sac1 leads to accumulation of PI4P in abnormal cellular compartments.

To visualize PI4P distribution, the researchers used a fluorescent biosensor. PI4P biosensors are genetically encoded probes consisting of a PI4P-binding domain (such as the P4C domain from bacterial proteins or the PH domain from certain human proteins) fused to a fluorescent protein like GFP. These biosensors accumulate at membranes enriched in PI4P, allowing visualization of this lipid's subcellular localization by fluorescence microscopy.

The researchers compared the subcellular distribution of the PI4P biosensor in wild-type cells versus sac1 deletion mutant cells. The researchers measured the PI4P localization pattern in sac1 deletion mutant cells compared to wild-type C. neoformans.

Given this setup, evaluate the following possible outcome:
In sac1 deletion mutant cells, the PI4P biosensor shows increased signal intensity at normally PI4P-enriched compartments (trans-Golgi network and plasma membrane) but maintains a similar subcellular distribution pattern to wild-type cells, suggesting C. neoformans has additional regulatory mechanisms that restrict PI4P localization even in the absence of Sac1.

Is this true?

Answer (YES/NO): NO